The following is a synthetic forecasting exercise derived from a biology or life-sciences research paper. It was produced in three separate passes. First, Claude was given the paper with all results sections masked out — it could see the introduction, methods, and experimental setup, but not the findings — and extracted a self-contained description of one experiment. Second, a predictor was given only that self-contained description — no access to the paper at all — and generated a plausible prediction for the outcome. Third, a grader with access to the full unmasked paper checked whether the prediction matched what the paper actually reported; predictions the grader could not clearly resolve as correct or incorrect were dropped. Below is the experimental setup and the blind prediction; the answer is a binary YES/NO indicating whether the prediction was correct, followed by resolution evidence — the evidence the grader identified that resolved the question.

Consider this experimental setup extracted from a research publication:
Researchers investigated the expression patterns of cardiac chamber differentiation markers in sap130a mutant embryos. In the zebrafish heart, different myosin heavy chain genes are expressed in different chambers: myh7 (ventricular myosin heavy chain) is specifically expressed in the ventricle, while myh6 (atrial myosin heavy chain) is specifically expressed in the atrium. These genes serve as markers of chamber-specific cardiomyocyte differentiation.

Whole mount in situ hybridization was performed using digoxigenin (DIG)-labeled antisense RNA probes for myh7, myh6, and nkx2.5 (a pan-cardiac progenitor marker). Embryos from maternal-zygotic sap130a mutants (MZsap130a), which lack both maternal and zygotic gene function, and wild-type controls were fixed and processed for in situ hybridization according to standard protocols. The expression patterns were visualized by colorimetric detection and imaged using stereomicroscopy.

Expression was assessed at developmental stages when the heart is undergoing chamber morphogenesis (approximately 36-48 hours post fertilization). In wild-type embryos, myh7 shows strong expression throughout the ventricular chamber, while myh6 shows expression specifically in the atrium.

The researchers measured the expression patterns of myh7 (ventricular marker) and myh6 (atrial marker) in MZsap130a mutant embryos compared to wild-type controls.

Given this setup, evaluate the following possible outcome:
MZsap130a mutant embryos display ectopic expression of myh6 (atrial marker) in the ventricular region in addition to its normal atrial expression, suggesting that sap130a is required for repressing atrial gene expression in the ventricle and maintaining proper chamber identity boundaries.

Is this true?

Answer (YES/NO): NO